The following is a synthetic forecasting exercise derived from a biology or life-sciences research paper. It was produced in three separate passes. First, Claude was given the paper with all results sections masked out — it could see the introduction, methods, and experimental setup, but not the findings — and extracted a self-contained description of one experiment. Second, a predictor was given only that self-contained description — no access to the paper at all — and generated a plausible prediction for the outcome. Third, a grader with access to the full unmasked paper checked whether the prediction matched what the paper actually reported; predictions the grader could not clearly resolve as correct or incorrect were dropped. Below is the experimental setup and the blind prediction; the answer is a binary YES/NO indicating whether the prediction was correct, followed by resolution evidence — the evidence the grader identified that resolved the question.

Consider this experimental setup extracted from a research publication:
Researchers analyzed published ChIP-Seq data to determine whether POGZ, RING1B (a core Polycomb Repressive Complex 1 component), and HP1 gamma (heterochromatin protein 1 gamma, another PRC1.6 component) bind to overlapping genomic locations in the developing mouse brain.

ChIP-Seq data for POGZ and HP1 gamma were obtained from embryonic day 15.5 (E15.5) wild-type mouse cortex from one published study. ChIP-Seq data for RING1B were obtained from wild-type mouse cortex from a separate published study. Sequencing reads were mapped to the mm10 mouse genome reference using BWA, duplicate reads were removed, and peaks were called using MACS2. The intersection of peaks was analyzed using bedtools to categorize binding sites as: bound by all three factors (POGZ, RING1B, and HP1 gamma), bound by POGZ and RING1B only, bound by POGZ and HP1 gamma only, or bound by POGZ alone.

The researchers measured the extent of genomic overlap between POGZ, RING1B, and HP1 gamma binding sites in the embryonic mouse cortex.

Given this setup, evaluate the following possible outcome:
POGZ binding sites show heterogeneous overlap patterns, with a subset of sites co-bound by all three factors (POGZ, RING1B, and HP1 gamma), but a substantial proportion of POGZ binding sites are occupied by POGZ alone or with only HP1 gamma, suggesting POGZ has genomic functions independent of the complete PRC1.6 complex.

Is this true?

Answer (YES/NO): YES